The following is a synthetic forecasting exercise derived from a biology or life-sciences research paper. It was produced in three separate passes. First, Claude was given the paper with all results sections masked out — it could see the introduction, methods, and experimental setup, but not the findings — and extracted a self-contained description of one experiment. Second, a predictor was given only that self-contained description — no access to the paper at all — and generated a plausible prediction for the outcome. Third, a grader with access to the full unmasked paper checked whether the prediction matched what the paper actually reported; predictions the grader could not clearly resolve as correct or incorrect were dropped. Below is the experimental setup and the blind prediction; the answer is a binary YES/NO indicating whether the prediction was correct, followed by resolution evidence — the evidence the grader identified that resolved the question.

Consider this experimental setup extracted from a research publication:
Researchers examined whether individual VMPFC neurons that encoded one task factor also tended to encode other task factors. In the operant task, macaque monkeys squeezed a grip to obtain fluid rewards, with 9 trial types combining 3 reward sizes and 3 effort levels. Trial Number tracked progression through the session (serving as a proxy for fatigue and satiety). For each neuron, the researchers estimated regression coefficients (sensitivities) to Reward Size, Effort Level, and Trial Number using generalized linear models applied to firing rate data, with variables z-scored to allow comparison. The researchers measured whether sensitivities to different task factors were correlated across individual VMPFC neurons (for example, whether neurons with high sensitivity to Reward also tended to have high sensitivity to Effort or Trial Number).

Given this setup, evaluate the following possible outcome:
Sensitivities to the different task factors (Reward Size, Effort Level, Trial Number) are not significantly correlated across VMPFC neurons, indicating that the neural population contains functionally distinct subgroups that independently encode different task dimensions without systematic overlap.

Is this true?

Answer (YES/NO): YES